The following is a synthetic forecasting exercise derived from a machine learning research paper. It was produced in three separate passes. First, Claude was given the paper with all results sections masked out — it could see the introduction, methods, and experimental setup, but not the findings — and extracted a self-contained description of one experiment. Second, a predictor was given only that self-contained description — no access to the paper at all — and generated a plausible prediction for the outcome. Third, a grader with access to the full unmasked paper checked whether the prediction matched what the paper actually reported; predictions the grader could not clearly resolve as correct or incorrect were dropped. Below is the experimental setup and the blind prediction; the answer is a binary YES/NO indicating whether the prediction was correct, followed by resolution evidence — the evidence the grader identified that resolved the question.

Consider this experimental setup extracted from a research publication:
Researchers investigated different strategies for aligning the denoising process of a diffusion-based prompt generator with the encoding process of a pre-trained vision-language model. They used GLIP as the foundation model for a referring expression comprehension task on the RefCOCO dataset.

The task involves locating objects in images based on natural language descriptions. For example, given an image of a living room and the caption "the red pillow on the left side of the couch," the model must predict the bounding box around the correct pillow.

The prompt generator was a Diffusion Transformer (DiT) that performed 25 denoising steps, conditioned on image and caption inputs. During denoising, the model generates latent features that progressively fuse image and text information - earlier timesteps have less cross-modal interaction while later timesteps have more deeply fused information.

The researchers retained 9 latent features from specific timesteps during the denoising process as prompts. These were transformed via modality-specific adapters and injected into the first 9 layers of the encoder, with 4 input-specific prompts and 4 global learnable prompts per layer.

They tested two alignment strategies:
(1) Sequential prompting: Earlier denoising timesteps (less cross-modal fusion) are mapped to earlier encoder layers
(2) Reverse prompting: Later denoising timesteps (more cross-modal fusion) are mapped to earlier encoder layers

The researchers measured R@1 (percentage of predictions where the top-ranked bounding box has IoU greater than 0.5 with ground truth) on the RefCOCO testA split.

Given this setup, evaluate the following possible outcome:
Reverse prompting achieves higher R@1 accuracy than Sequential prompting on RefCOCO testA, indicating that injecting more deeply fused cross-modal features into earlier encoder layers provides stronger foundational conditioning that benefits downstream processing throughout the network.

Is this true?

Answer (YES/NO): YES